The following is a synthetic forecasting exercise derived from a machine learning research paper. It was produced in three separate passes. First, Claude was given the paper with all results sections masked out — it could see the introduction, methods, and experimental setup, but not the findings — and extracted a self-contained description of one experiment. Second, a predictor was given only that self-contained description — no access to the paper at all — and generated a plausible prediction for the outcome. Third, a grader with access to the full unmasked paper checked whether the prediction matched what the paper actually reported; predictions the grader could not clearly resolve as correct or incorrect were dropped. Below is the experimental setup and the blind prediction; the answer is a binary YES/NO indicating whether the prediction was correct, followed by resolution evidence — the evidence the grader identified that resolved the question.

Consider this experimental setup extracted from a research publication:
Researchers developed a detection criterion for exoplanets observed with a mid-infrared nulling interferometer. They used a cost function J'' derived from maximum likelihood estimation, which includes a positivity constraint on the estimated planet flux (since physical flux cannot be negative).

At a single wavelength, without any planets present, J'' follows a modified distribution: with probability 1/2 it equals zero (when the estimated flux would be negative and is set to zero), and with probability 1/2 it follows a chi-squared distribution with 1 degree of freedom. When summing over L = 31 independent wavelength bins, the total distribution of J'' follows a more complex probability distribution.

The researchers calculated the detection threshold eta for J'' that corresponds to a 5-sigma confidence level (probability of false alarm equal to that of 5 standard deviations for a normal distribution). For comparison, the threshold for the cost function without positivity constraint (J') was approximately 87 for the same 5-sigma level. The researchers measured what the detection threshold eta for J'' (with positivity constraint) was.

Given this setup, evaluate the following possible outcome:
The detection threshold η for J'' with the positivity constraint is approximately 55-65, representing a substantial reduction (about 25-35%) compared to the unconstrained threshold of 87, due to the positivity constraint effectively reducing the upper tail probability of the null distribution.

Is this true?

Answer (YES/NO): YES